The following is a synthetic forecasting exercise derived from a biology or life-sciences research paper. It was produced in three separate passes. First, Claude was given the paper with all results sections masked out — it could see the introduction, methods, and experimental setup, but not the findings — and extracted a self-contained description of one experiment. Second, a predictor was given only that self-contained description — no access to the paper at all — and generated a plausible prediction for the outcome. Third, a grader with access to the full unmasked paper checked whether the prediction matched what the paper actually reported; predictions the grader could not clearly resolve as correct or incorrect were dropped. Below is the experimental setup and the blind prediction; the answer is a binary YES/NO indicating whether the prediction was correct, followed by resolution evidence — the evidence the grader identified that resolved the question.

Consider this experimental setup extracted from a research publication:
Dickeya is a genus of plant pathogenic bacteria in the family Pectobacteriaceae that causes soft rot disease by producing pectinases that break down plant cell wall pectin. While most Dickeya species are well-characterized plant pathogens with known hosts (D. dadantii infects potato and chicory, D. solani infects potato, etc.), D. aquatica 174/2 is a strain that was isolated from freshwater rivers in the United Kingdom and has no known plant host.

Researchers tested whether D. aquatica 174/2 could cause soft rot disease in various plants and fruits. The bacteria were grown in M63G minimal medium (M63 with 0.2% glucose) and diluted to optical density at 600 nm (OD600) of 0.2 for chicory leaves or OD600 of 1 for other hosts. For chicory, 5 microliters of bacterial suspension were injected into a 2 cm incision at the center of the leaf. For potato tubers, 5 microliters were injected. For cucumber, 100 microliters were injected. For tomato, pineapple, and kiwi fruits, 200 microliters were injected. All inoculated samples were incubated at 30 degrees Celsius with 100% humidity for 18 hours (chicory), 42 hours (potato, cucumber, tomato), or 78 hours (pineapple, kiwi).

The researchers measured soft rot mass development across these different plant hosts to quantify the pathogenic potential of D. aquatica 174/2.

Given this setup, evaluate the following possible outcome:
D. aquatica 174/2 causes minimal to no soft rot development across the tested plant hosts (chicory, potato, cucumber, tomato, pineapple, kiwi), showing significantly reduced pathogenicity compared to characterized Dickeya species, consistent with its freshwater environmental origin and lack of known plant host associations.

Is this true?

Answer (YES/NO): NO